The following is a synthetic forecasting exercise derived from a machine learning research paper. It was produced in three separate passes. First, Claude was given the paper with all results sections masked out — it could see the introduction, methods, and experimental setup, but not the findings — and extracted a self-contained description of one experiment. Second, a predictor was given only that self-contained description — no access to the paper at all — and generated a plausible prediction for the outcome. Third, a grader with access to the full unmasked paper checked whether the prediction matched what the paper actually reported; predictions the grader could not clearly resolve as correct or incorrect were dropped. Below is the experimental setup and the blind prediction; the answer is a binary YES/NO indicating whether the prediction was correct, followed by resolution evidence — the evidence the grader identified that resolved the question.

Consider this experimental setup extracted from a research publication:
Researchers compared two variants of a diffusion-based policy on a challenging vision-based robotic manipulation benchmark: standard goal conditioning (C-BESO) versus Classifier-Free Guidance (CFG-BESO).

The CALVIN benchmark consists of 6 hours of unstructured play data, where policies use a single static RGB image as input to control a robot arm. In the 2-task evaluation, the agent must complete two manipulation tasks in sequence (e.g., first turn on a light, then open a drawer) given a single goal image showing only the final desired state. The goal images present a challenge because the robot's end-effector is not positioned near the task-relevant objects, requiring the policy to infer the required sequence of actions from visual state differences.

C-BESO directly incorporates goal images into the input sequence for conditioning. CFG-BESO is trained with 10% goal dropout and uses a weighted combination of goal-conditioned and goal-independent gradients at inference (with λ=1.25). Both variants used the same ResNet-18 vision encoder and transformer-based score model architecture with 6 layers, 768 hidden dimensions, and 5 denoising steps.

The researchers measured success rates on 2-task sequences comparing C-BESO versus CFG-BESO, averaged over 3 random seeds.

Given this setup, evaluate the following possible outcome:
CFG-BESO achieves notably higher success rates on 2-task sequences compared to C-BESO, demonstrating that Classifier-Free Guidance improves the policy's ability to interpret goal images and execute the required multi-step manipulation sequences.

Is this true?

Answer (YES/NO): NO